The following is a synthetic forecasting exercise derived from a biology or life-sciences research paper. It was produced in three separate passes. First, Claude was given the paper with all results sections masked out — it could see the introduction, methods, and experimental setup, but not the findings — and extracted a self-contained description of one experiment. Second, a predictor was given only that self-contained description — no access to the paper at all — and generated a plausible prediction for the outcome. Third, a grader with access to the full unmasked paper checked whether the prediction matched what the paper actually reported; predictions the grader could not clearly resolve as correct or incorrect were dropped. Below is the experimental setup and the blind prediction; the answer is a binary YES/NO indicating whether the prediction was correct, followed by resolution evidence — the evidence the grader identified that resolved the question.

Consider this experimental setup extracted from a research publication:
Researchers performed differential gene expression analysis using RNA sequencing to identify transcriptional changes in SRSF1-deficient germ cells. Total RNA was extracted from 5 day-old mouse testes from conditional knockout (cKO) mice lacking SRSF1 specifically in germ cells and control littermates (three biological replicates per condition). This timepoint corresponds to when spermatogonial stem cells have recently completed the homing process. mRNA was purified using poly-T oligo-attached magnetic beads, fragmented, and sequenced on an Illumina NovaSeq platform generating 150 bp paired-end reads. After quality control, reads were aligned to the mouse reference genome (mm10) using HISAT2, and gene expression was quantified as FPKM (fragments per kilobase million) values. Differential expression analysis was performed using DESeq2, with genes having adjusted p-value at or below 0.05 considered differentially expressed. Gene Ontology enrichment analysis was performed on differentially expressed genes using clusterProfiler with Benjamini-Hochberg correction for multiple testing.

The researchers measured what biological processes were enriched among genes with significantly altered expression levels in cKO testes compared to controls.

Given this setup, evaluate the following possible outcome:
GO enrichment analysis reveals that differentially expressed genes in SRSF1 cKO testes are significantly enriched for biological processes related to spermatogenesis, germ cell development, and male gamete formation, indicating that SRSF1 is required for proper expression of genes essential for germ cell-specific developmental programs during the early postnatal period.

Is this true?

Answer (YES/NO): YES